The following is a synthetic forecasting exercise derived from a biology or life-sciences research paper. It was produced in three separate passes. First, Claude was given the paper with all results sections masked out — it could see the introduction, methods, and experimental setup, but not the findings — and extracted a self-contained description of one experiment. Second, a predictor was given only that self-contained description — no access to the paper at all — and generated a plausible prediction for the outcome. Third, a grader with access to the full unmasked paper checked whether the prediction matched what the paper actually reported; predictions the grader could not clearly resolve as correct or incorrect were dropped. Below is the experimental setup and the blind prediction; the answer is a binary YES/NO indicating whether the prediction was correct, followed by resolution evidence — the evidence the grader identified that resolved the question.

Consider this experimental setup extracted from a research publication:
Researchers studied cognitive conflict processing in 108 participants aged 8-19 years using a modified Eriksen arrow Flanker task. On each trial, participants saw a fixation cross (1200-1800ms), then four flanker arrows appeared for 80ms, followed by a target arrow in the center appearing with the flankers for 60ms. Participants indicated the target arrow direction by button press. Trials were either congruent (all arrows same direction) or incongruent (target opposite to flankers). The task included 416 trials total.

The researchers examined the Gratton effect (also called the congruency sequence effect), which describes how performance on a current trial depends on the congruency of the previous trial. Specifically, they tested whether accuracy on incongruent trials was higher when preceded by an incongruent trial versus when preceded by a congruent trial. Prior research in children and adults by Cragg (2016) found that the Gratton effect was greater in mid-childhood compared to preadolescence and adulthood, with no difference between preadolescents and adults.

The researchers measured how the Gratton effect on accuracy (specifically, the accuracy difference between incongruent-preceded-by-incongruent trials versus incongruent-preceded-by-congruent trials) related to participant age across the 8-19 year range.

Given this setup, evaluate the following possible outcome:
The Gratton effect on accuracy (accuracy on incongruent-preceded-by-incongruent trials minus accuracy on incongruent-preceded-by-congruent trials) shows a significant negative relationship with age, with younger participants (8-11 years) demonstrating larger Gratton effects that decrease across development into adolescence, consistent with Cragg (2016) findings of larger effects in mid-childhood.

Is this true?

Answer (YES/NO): NO